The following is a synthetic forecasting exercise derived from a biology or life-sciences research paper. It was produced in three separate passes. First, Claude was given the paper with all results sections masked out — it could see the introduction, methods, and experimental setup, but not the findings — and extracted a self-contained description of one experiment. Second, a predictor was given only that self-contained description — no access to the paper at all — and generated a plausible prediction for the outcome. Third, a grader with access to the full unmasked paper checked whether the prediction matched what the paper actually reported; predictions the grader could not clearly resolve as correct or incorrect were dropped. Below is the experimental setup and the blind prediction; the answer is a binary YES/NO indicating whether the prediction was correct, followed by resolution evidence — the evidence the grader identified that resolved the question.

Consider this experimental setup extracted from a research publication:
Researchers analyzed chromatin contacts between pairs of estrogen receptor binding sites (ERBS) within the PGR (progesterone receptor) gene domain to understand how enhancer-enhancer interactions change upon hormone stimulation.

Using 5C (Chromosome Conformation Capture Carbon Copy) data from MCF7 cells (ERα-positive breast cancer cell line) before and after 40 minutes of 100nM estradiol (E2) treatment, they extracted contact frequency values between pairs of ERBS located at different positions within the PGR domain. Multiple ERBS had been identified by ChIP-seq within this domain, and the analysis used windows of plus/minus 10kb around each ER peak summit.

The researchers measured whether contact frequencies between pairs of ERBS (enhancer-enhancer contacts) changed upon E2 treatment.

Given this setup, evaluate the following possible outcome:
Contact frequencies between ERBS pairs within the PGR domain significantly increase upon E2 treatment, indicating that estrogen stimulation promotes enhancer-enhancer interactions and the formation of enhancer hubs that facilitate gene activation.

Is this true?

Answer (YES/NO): NO